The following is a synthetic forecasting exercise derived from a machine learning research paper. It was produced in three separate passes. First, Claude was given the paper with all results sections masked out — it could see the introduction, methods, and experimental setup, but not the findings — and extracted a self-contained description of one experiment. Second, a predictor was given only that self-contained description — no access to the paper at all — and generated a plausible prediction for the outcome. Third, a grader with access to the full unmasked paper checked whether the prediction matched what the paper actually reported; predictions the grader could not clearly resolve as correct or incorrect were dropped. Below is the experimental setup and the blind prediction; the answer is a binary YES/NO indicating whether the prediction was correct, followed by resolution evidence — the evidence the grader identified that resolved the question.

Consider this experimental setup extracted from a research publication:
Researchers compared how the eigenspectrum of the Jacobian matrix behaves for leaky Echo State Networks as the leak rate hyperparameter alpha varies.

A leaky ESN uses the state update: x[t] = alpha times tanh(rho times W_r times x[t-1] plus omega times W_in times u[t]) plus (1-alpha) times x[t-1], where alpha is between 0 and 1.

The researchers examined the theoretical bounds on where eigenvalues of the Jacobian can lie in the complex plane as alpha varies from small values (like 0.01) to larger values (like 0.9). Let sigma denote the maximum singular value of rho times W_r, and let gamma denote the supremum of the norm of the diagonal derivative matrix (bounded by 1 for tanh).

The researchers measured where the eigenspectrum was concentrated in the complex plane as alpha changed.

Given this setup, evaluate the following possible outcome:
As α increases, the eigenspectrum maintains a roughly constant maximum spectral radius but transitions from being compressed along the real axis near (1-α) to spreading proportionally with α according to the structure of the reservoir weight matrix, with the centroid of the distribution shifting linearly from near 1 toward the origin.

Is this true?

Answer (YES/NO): NO